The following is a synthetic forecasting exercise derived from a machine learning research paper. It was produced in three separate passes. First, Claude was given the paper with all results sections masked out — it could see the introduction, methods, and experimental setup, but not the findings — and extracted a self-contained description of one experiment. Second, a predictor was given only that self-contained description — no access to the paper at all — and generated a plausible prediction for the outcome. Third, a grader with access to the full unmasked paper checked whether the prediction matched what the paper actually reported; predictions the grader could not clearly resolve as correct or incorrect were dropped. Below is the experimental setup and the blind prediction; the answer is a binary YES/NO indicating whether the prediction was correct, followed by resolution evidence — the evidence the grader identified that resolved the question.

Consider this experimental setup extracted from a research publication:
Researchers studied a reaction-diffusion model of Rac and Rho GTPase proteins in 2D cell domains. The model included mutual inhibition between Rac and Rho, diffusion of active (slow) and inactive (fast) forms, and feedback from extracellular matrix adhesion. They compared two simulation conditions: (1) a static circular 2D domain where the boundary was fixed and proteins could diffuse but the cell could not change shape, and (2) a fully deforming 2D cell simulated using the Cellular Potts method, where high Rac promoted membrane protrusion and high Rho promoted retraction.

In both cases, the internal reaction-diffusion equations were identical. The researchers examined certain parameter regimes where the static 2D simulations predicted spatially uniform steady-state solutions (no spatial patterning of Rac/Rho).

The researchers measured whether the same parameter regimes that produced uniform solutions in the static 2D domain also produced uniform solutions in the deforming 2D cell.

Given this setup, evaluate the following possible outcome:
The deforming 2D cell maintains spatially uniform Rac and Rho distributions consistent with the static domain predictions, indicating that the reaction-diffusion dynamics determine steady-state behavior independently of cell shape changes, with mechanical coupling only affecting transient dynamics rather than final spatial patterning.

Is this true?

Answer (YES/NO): NO